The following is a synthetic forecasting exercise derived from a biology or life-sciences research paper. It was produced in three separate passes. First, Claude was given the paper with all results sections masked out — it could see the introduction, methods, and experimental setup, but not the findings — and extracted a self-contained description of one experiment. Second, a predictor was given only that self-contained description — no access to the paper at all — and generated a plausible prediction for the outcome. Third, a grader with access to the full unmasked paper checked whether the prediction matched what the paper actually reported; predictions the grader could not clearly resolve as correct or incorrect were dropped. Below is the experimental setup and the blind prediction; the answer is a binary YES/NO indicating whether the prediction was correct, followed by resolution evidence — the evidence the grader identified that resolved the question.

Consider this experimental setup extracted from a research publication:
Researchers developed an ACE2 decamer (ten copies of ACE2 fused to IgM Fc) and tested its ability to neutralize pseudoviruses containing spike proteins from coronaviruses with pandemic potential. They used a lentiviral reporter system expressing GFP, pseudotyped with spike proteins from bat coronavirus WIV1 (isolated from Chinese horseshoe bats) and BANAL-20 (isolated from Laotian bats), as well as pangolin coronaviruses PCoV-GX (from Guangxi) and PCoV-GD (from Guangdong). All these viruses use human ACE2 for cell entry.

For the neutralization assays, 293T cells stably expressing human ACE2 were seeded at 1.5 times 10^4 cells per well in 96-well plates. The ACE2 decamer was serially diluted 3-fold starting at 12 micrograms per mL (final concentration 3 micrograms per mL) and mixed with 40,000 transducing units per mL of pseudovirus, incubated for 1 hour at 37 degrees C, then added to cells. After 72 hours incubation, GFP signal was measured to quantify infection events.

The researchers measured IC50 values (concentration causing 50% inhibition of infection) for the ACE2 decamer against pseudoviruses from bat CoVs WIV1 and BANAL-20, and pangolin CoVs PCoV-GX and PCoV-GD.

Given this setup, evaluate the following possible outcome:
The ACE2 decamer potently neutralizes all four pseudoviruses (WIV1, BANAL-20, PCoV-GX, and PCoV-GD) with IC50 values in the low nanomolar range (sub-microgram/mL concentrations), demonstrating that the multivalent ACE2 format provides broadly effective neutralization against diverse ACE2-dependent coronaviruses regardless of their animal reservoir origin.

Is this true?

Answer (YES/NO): NO